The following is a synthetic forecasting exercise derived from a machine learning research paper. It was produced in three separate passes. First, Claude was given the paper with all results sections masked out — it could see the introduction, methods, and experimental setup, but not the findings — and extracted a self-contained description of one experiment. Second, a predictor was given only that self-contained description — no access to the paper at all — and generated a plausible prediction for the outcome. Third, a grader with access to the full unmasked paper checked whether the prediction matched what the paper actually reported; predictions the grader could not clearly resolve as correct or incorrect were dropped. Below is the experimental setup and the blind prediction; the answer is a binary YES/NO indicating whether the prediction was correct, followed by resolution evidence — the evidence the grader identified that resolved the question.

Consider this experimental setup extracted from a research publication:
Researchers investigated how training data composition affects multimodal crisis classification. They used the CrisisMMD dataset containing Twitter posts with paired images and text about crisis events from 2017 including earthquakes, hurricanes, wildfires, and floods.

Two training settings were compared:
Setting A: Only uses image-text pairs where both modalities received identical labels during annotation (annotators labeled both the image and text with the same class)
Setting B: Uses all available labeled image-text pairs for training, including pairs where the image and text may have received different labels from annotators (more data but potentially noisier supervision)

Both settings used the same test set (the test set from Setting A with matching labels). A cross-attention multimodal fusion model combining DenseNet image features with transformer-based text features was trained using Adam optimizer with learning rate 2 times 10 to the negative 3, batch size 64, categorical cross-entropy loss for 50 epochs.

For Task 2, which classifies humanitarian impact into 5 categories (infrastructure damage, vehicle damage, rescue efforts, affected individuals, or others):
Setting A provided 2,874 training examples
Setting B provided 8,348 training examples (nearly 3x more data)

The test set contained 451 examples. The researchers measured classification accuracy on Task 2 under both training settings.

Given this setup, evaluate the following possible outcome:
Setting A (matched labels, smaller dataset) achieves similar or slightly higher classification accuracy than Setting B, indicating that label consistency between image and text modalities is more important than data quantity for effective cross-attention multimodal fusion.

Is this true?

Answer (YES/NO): YES